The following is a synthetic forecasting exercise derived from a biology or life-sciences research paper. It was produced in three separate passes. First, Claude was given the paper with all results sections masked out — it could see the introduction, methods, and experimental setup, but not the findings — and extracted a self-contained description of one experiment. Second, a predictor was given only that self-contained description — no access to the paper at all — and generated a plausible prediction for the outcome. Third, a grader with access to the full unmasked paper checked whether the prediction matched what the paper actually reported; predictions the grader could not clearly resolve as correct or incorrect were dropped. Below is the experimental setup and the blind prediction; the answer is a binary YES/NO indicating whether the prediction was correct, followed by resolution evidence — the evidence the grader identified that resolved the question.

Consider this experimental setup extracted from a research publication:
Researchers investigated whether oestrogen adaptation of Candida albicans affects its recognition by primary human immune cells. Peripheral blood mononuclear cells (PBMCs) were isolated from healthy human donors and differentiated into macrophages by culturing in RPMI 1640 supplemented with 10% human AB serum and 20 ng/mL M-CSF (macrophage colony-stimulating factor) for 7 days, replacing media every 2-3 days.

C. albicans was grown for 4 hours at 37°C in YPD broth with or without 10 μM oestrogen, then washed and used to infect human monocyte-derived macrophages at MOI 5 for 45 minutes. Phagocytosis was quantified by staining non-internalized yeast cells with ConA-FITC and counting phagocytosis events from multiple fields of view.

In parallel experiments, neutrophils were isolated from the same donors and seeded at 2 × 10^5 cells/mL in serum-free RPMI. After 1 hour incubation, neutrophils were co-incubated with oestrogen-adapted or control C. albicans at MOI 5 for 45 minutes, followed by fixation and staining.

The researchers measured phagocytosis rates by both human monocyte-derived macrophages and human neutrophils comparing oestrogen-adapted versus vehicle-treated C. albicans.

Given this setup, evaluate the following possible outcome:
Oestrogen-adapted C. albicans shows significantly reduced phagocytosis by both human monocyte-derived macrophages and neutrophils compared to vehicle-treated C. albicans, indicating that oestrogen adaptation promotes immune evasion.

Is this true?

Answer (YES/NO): YES